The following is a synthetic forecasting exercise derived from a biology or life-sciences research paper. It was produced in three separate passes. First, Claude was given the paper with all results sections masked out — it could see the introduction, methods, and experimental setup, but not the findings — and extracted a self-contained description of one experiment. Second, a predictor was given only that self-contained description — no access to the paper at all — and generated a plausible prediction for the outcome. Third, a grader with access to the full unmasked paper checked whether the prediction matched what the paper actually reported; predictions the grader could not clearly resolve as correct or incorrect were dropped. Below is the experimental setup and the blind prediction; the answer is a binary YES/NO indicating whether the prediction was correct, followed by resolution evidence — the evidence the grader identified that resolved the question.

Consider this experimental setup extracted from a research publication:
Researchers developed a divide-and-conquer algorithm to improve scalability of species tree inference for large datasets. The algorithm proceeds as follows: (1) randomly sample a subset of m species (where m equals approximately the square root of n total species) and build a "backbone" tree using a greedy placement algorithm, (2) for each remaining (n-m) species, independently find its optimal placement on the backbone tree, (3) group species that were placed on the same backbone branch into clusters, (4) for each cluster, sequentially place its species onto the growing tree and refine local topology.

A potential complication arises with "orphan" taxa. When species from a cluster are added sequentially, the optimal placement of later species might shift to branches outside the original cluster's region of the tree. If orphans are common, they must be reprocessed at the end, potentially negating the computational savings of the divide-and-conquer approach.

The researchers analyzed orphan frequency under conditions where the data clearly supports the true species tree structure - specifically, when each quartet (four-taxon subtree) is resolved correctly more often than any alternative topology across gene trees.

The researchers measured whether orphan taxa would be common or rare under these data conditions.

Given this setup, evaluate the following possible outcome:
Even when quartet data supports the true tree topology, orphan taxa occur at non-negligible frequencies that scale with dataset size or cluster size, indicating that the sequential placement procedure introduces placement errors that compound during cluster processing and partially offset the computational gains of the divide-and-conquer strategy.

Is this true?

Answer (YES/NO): NO